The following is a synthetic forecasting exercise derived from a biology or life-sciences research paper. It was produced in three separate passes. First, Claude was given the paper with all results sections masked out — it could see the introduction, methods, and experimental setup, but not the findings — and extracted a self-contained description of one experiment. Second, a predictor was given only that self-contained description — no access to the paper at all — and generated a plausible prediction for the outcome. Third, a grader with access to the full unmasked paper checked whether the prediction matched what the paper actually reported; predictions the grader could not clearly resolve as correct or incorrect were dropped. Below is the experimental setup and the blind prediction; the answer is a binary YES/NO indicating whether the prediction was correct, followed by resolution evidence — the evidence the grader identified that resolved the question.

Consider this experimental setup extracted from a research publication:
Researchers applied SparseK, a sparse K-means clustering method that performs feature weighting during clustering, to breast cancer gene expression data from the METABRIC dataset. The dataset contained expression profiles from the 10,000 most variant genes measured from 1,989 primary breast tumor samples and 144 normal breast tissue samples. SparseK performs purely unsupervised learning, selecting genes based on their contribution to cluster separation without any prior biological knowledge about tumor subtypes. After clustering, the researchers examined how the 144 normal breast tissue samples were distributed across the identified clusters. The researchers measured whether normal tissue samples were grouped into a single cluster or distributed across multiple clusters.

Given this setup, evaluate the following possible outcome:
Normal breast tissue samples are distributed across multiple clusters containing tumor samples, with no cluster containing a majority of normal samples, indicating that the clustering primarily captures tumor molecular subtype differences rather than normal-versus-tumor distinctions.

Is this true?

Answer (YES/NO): NO